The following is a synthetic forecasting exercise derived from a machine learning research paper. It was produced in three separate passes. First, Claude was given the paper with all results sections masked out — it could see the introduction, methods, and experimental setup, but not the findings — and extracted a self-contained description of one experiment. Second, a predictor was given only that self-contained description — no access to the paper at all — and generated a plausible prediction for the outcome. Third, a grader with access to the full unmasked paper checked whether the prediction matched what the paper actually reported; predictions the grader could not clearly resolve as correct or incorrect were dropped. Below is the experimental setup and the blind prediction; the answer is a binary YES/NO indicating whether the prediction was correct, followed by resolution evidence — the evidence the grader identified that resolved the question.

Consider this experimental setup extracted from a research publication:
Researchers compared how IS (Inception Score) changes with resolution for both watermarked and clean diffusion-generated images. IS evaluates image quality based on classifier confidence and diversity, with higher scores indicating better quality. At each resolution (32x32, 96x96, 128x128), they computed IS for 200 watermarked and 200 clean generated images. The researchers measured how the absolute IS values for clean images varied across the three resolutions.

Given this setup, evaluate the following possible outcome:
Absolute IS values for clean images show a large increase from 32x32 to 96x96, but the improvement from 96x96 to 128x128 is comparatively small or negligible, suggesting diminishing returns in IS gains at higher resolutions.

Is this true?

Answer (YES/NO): NO